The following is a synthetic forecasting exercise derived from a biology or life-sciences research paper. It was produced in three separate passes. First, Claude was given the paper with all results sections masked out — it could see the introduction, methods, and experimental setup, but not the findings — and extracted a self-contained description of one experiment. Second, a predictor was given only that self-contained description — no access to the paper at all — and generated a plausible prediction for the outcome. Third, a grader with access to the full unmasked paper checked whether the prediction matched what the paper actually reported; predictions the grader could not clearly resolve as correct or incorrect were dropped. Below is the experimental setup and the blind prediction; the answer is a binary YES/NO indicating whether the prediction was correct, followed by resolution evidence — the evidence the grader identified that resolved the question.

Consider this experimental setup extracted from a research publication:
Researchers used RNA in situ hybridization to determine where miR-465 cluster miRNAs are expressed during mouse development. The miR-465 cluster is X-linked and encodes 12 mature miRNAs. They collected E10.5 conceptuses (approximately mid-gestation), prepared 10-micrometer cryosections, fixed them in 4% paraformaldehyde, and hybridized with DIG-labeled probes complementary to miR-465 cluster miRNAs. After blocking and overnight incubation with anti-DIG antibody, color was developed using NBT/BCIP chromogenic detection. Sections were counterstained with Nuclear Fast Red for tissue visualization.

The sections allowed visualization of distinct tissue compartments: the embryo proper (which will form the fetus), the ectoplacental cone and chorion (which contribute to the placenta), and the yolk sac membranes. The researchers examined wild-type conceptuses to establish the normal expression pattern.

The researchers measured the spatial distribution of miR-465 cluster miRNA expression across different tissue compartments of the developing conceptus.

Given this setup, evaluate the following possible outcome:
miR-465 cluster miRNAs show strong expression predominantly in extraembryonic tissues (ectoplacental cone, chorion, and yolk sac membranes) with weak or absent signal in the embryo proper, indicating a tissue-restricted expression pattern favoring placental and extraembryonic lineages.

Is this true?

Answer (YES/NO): YES